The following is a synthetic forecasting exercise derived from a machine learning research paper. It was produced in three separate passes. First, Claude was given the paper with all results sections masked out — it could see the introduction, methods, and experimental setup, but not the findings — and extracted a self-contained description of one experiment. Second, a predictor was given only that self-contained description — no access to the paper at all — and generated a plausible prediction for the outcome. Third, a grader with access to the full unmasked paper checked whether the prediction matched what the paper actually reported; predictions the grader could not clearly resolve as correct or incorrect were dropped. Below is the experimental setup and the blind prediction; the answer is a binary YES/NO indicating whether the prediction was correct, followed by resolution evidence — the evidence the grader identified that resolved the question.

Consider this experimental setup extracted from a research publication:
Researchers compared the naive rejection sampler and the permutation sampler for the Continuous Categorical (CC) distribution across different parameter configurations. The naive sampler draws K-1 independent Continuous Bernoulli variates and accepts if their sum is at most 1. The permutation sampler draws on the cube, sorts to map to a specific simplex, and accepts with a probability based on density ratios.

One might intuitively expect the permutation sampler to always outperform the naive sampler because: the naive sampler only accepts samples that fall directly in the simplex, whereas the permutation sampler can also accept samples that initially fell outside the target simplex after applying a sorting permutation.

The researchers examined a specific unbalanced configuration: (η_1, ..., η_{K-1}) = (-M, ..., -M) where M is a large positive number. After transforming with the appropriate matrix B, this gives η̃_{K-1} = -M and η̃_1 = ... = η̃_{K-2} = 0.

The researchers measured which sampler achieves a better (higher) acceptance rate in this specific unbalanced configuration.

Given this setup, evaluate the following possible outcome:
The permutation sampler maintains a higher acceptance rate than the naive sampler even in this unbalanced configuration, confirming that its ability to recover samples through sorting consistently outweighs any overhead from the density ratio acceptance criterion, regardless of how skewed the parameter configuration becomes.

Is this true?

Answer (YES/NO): NO